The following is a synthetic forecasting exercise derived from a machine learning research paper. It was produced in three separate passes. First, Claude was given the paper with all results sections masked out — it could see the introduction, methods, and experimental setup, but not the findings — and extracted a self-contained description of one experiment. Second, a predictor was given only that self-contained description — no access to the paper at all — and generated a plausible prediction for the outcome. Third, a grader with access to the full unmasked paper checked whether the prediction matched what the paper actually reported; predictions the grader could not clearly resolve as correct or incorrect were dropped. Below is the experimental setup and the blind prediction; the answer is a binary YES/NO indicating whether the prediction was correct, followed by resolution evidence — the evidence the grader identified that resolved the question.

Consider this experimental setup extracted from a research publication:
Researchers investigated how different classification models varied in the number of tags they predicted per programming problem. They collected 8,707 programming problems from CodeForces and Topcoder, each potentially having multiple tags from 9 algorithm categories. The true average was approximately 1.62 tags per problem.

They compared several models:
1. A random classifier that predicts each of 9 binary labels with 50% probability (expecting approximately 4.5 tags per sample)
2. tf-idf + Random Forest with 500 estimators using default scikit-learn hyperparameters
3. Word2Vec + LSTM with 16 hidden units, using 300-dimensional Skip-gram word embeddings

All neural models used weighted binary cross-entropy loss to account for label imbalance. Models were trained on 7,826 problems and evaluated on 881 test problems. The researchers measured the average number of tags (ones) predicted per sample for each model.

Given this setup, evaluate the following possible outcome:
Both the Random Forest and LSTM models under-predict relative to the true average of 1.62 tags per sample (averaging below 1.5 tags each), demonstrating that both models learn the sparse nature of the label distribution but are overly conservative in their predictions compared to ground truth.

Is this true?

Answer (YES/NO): NO